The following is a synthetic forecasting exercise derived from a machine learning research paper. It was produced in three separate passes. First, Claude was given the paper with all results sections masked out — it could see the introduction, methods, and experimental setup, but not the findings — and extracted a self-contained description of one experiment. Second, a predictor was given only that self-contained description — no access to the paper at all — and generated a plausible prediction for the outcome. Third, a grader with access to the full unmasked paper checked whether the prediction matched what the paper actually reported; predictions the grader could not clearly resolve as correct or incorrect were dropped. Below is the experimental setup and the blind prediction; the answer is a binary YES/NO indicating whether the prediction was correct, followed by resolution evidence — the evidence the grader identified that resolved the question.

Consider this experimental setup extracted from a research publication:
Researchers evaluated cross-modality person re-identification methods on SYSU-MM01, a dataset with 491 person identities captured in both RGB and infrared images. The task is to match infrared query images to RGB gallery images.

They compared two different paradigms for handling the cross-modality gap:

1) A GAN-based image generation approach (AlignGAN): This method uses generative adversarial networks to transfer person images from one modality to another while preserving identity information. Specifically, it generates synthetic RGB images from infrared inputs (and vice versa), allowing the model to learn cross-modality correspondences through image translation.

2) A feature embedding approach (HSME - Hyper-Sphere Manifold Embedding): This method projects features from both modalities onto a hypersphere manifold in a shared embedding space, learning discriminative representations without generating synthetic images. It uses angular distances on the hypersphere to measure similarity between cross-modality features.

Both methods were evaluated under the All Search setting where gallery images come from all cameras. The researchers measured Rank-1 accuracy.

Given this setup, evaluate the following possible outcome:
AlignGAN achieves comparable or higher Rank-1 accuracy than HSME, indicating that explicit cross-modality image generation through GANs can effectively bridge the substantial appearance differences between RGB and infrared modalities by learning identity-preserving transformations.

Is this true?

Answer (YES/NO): YES